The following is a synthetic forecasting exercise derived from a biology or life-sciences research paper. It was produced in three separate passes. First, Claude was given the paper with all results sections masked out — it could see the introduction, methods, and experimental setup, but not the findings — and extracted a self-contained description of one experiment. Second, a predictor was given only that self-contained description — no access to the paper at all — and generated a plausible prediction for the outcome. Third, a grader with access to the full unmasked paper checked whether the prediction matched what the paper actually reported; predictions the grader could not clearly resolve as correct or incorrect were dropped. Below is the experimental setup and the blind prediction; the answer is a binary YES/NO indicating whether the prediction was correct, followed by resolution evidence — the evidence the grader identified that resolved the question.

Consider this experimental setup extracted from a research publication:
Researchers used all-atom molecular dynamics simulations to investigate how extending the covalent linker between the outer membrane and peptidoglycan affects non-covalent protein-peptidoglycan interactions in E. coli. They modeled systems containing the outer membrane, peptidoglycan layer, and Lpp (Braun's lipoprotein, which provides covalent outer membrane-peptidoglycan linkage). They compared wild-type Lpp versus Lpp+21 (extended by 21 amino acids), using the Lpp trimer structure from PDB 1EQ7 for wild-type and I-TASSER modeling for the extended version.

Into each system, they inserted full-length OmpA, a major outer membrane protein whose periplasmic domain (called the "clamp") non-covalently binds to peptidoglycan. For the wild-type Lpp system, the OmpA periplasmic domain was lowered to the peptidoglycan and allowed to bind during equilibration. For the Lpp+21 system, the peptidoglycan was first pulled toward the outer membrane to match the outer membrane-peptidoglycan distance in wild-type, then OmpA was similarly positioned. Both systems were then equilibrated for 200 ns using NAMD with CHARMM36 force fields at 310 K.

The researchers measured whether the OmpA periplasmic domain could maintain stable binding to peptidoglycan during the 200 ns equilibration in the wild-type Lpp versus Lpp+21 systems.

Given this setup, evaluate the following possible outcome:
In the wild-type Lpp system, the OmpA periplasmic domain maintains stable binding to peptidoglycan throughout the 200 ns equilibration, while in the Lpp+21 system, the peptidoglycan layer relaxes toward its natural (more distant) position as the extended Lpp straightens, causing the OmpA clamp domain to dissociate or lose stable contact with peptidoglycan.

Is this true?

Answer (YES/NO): YES